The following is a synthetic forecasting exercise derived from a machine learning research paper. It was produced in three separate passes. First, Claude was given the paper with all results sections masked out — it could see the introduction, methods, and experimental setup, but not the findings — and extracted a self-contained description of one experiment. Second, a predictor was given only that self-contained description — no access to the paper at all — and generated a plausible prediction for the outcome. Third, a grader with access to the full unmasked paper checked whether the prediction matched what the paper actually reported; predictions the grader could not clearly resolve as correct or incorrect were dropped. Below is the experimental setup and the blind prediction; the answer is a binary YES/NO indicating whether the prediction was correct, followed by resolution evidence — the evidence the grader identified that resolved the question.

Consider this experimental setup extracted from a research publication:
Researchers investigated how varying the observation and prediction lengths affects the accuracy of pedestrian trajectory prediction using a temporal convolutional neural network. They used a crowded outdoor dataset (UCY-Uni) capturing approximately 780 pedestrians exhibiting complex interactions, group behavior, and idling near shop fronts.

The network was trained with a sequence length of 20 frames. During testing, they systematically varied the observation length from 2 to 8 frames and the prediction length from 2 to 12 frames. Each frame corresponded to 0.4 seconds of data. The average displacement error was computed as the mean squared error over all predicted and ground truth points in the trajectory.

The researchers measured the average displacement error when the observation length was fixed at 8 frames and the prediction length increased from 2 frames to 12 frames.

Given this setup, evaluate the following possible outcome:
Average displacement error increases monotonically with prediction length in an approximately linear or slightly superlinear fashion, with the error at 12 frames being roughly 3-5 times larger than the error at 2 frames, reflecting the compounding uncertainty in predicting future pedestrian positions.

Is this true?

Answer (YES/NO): NO